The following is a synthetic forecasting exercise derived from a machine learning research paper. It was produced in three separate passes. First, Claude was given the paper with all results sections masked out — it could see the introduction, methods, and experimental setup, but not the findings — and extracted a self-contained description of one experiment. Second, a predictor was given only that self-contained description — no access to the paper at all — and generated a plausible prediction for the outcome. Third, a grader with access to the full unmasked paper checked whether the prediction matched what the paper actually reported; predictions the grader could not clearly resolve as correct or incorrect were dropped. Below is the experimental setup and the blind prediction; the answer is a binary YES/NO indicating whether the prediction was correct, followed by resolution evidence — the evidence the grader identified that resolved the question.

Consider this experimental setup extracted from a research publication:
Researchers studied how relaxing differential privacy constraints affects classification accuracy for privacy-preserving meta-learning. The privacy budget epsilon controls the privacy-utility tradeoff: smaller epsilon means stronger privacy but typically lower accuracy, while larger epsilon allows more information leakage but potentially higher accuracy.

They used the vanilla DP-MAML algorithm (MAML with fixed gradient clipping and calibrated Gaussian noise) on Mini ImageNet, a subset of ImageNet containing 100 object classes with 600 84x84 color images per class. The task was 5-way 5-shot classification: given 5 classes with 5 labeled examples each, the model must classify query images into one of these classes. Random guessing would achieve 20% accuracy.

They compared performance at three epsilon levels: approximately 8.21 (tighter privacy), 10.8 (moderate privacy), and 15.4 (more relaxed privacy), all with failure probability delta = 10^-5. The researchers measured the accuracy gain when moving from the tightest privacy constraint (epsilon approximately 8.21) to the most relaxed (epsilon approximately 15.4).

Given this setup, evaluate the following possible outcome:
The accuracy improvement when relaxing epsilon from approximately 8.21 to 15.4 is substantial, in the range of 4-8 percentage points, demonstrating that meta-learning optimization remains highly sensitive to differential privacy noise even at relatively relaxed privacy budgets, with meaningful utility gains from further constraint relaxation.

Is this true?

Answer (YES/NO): NO